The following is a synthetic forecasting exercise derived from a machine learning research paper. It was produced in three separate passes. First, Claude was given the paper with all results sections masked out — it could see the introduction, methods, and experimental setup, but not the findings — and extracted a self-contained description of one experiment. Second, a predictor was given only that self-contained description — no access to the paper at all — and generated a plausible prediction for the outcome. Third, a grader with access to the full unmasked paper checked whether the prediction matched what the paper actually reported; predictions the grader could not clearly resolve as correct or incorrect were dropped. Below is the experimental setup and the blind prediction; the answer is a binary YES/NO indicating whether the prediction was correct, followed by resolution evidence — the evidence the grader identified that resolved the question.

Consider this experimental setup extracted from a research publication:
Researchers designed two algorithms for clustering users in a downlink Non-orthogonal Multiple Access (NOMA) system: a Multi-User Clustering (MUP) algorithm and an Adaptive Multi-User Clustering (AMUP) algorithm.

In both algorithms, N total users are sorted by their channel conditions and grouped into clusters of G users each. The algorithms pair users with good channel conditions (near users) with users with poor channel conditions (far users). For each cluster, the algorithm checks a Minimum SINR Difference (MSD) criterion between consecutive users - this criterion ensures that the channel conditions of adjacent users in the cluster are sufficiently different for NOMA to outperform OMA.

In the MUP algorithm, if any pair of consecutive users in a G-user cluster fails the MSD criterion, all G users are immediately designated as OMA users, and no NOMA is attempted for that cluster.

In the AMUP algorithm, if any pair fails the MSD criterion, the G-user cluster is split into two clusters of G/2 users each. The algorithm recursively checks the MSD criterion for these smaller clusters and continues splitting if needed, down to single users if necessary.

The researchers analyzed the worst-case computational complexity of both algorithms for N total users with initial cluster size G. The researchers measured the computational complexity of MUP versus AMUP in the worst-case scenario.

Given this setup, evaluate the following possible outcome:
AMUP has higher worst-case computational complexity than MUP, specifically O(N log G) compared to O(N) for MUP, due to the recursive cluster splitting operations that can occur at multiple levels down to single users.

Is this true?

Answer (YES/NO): YES